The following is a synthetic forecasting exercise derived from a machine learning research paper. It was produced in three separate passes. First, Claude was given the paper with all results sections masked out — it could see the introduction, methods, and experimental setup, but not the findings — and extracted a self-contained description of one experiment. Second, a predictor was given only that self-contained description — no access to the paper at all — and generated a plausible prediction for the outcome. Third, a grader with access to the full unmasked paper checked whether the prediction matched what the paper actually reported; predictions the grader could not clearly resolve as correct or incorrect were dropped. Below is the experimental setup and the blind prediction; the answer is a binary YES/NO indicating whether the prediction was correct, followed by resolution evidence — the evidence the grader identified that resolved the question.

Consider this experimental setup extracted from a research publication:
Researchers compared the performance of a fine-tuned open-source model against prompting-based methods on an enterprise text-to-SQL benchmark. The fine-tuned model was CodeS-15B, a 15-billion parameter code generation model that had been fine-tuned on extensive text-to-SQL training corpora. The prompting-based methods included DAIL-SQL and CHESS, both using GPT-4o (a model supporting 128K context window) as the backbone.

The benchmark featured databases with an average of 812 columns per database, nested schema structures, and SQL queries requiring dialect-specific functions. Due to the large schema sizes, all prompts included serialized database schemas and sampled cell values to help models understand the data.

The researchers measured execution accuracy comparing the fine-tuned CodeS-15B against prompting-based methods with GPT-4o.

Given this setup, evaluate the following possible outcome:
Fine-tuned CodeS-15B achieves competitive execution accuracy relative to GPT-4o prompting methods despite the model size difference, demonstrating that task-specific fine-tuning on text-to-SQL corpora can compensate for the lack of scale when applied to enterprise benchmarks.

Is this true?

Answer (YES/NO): NO